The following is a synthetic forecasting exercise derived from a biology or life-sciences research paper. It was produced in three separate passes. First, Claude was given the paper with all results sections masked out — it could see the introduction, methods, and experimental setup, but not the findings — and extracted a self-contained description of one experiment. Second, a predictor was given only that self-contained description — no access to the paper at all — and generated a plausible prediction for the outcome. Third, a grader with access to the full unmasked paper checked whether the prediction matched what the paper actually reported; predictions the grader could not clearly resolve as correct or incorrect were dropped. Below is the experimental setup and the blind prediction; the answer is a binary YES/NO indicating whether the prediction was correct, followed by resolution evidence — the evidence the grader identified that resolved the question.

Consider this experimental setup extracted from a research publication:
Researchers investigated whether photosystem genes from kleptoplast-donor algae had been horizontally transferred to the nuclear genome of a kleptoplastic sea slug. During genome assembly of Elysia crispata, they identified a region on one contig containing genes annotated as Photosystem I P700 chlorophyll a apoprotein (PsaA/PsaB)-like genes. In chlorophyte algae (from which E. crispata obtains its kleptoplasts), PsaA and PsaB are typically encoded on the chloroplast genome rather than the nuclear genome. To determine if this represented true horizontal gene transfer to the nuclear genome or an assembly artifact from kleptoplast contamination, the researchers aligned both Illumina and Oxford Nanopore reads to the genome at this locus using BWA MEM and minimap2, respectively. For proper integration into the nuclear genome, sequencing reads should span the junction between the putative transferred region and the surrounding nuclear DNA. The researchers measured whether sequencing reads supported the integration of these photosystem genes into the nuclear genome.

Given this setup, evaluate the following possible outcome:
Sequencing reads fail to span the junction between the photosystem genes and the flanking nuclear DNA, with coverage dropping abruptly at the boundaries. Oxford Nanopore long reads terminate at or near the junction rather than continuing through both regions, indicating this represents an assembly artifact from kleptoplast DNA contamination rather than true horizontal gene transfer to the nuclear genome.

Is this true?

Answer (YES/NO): YES